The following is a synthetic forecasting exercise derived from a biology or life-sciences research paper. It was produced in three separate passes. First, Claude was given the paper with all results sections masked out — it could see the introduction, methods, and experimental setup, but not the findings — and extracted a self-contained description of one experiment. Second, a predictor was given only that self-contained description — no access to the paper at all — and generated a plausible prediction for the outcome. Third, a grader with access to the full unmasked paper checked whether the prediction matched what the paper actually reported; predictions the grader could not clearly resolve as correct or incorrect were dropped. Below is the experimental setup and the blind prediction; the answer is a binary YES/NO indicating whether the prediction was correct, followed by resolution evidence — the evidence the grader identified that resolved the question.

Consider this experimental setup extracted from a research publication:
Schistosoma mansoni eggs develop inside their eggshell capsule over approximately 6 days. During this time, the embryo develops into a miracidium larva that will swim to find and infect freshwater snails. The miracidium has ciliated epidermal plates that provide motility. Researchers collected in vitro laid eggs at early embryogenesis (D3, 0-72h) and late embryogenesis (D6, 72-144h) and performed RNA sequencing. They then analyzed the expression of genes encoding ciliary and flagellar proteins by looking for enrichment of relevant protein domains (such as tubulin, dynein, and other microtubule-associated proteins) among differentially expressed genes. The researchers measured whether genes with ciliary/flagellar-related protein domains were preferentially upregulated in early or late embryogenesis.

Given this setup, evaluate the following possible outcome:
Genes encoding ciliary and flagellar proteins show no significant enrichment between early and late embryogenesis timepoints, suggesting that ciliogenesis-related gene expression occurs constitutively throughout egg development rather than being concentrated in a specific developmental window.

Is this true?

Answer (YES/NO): NO